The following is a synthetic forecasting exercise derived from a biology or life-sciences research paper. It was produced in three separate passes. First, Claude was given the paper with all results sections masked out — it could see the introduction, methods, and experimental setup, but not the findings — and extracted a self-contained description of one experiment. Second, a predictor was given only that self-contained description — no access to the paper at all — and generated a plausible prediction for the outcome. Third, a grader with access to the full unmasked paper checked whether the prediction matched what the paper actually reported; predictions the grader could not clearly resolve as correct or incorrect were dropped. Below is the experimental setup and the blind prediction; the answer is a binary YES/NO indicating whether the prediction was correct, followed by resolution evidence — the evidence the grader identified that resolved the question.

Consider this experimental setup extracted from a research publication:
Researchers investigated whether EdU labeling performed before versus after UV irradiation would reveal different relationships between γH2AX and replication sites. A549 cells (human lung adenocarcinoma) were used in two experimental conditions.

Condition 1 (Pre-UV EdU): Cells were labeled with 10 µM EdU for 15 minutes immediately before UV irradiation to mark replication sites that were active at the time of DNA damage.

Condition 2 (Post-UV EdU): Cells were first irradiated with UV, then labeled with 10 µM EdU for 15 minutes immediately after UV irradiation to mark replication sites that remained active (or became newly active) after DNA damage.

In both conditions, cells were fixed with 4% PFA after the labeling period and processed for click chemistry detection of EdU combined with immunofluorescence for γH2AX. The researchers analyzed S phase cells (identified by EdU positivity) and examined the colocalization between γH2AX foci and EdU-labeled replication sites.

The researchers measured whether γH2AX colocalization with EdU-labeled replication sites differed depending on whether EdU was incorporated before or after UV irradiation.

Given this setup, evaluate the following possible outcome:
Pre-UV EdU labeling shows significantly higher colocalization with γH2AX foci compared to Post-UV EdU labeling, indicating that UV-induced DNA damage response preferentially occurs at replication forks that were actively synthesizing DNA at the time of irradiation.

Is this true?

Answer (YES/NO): NO